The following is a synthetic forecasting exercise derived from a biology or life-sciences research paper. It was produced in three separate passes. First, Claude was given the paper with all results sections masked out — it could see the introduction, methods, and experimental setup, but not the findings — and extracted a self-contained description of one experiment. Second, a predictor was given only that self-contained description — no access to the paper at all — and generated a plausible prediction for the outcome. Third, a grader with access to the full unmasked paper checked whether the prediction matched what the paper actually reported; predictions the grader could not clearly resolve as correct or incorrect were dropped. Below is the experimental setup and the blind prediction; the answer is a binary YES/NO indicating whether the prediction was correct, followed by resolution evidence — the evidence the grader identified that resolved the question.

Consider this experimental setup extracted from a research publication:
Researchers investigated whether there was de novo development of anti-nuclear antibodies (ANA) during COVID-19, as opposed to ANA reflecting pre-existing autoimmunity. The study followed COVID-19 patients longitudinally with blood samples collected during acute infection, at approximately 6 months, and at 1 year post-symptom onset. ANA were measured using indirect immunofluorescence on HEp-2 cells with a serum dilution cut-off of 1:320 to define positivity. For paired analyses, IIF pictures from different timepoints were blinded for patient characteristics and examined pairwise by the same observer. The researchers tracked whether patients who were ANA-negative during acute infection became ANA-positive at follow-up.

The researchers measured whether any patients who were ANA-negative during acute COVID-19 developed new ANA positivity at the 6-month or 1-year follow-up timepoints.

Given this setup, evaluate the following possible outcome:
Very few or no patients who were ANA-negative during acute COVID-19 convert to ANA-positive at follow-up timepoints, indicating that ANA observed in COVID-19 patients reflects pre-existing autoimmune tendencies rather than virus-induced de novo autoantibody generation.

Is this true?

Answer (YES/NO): NO